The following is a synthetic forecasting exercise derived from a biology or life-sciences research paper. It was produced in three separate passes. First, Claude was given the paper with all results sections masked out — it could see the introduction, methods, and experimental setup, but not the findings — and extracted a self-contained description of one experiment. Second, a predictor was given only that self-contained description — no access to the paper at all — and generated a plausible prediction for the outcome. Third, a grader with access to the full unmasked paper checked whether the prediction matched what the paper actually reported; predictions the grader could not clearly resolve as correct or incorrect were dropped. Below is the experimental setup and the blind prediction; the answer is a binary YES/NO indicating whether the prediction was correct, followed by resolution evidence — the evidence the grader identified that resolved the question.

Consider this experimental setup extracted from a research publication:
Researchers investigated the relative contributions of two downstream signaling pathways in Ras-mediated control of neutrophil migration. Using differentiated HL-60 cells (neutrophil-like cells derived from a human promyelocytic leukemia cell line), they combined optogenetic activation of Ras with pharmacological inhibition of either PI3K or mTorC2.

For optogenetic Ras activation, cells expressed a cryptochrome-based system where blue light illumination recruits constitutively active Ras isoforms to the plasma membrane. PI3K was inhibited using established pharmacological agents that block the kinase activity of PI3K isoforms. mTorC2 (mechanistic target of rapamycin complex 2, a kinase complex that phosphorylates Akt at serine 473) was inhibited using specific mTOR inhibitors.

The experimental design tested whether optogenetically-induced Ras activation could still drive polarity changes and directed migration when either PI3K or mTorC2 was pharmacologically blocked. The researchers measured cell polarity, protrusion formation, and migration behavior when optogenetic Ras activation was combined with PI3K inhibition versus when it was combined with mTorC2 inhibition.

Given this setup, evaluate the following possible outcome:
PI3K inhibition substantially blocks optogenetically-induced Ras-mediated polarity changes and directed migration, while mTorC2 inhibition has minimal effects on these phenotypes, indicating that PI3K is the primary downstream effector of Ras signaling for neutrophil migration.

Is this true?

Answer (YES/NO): NO